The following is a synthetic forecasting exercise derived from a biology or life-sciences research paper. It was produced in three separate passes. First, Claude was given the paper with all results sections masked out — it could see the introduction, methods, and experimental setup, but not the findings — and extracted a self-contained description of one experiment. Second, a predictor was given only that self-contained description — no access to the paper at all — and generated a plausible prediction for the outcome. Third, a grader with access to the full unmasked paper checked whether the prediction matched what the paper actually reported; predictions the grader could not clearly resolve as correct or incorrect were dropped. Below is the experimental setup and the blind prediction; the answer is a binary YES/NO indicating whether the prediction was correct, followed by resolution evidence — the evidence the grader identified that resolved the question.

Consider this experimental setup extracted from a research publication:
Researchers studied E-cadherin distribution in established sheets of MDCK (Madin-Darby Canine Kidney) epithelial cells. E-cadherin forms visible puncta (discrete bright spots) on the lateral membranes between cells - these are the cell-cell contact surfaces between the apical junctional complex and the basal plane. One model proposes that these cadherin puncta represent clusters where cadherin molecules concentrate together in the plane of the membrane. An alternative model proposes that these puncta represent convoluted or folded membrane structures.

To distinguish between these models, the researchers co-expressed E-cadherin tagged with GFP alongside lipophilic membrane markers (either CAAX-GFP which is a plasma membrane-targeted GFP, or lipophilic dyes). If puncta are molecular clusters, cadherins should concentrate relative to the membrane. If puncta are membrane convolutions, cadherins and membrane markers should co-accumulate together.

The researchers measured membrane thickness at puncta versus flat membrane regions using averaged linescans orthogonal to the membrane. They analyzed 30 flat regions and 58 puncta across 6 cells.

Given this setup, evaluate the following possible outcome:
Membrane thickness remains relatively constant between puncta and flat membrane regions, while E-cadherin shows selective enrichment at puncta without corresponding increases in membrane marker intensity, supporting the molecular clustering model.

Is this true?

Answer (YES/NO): NO